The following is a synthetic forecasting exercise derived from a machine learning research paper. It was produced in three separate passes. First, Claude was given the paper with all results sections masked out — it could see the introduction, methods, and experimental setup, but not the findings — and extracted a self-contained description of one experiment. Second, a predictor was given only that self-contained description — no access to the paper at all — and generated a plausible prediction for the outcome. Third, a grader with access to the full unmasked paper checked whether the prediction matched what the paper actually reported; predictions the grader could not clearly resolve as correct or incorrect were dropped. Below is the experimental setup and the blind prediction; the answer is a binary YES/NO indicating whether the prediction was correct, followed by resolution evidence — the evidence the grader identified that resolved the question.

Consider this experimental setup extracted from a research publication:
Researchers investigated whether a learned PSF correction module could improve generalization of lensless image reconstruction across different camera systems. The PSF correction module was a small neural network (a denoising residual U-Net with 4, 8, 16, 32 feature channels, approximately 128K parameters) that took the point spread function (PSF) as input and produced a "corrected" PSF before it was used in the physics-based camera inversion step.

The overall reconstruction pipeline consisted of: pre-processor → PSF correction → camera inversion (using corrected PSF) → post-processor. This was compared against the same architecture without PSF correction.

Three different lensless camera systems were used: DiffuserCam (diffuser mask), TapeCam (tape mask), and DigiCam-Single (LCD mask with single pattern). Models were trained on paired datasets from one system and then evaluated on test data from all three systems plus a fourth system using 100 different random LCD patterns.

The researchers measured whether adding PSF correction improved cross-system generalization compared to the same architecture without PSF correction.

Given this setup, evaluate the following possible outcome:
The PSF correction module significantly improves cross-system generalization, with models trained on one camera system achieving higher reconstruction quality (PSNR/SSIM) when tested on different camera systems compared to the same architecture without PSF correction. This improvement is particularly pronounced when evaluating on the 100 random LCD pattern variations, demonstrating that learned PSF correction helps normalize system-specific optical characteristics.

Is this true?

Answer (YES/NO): NO